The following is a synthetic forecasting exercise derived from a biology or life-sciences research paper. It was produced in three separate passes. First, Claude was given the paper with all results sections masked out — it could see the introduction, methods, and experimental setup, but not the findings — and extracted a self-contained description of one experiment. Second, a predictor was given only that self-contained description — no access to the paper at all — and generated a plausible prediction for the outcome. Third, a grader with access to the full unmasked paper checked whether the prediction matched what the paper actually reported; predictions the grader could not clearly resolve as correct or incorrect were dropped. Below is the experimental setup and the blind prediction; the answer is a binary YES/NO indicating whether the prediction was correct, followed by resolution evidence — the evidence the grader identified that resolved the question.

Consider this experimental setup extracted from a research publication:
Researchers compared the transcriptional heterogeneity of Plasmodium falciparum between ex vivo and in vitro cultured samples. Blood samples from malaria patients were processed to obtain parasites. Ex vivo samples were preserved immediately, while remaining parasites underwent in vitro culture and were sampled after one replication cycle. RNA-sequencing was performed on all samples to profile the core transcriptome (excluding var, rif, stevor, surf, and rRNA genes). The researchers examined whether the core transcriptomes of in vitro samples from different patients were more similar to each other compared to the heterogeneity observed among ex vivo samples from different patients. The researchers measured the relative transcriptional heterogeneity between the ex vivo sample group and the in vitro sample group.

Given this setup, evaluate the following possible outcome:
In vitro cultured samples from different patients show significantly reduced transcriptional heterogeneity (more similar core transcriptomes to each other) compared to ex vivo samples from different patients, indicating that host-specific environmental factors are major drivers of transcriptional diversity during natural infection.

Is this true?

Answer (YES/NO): NO